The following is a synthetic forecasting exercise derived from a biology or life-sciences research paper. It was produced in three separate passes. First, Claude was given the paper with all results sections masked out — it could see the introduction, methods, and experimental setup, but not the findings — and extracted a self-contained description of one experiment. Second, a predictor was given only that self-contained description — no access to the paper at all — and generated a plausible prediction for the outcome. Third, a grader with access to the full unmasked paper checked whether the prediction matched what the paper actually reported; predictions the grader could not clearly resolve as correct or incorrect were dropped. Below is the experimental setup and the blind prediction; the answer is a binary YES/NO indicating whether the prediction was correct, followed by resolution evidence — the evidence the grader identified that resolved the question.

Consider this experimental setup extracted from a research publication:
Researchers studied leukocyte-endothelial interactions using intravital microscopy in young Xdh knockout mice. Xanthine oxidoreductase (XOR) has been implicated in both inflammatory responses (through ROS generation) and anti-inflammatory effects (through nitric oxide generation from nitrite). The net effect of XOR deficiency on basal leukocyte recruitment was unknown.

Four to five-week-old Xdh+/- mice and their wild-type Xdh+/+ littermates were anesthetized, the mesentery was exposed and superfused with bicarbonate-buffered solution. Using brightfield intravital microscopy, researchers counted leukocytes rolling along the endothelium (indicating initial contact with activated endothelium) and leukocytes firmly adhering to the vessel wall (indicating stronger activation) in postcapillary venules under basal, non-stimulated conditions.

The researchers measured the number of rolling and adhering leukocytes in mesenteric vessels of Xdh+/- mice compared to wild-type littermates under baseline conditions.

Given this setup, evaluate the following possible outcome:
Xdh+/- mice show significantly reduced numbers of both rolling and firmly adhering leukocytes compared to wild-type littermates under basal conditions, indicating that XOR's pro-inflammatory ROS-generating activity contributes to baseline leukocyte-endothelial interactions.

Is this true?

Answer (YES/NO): NO